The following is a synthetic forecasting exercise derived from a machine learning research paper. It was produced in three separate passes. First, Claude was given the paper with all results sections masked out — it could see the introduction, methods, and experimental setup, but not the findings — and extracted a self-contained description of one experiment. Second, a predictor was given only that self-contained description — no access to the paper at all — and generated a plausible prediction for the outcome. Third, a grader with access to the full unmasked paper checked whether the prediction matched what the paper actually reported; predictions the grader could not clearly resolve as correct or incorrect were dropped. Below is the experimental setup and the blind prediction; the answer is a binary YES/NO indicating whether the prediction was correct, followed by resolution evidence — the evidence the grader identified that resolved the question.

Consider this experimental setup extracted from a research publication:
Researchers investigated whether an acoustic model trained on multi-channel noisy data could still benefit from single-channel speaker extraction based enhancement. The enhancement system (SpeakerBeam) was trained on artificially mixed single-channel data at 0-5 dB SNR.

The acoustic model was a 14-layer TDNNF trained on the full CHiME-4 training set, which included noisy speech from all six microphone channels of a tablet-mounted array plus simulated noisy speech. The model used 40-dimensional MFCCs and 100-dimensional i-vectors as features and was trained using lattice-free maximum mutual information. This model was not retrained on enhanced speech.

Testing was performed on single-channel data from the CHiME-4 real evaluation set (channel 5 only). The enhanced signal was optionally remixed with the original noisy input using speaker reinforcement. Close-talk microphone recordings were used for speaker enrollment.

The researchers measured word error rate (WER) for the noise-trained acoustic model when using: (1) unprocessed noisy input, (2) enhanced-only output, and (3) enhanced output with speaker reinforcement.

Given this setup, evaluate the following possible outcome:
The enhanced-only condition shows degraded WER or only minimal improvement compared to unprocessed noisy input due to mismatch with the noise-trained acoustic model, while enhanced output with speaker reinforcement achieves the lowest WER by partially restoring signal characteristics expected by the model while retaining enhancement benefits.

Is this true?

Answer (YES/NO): YES